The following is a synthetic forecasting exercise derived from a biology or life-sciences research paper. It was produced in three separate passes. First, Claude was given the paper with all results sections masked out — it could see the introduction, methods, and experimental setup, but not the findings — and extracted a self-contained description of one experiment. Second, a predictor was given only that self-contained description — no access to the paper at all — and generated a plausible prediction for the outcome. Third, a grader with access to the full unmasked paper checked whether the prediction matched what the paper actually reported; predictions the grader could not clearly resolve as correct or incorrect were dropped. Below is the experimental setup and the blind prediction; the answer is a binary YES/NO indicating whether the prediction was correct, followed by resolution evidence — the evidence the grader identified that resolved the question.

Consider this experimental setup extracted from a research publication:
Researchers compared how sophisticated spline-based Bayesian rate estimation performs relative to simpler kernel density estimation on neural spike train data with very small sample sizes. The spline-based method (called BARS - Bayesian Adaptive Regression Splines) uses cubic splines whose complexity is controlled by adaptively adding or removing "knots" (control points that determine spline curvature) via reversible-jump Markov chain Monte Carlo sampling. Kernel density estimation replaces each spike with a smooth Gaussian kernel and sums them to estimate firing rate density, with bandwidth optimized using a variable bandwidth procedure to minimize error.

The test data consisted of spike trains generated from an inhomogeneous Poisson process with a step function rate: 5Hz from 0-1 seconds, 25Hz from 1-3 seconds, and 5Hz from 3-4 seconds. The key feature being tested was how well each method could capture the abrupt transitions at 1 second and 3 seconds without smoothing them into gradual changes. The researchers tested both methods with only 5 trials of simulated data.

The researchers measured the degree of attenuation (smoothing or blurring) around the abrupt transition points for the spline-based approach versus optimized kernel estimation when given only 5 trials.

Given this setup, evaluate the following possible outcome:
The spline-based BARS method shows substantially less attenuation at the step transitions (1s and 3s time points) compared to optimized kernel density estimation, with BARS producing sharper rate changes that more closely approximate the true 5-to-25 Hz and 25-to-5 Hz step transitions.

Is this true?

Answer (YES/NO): NO